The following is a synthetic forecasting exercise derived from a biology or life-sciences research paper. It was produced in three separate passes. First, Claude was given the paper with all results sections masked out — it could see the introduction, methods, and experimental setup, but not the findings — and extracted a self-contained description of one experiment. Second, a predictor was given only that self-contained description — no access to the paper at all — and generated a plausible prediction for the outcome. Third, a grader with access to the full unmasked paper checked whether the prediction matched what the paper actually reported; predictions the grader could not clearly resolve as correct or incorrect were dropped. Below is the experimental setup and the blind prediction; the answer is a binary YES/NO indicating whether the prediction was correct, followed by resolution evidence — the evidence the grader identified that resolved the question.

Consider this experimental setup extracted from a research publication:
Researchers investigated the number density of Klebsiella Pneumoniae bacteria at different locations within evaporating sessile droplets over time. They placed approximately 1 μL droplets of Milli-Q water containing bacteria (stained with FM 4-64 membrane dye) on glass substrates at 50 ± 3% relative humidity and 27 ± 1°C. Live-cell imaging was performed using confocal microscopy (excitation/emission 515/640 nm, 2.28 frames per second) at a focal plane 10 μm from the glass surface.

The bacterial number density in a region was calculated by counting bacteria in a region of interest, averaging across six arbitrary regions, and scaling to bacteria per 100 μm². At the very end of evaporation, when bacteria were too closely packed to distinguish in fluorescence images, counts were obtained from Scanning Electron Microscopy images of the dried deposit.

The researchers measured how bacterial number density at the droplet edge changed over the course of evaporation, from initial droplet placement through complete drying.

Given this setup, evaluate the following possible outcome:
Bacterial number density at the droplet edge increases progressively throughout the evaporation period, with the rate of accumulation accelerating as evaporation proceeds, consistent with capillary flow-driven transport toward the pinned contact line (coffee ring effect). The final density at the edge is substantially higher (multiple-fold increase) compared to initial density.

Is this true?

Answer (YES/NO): NO